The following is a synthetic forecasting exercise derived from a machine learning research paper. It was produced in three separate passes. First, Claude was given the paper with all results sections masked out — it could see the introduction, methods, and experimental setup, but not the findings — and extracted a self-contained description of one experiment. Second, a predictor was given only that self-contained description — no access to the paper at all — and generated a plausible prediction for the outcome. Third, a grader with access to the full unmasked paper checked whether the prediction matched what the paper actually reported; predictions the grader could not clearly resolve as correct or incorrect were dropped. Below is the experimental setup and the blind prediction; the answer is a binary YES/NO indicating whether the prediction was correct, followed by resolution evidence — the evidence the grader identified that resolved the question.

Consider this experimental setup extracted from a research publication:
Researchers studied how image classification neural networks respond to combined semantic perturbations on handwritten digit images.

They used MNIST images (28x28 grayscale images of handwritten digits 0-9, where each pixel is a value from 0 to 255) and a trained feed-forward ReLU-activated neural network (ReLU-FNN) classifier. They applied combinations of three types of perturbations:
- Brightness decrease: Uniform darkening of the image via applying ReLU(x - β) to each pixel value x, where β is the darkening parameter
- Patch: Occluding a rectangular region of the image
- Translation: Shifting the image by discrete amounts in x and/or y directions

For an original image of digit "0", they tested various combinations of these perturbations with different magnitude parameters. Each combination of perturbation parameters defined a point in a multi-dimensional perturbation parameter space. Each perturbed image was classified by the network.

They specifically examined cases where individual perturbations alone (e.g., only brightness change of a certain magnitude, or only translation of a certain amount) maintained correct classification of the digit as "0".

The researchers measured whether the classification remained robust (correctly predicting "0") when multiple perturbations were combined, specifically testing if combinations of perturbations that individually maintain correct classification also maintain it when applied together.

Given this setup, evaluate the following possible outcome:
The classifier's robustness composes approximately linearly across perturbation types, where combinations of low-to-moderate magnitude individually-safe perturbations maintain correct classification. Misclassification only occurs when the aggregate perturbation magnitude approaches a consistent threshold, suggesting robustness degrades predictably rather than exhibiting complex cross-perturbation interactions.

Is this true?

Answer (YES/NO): NO